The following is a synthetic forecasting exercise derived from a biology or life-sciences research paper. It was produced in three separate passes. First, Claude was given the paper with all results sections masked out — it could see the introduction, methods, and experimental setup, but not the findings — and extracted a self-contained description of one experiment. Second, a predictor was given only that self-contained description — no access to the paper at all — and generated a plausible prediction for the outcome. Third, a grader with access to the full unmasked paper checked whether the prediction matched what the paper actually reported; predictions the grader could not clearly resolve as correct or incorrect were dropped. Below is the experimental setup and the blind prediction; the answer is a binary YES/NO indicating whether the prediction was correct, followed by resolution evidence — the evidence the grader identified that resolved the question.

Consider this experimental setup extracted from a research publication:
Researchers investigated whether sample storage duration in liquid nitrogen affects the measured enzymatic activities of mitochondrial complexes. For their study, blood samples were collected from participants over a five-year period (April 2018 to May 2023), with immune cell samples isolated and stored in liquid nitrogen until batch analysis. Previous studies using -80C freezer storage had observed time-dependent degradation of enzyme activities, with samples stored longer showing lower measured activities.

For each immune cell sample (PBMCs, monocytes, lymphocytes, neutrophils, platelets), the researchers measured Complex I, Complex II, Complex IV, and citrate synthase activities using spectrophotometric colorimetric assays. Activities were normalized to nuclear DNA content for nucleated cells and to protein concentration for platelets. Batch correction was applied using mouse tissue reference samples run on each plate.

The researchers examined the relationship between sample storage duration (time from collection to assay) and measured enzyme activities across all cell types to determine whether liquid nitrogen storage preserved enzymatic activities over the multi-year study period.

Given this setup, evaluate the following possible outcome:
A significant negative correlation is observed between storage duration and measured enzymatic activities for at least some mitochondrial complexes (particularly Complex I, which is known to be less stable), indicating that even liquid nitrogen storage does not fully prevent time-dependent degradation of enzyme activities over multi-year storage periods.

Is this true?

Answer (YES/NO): NO